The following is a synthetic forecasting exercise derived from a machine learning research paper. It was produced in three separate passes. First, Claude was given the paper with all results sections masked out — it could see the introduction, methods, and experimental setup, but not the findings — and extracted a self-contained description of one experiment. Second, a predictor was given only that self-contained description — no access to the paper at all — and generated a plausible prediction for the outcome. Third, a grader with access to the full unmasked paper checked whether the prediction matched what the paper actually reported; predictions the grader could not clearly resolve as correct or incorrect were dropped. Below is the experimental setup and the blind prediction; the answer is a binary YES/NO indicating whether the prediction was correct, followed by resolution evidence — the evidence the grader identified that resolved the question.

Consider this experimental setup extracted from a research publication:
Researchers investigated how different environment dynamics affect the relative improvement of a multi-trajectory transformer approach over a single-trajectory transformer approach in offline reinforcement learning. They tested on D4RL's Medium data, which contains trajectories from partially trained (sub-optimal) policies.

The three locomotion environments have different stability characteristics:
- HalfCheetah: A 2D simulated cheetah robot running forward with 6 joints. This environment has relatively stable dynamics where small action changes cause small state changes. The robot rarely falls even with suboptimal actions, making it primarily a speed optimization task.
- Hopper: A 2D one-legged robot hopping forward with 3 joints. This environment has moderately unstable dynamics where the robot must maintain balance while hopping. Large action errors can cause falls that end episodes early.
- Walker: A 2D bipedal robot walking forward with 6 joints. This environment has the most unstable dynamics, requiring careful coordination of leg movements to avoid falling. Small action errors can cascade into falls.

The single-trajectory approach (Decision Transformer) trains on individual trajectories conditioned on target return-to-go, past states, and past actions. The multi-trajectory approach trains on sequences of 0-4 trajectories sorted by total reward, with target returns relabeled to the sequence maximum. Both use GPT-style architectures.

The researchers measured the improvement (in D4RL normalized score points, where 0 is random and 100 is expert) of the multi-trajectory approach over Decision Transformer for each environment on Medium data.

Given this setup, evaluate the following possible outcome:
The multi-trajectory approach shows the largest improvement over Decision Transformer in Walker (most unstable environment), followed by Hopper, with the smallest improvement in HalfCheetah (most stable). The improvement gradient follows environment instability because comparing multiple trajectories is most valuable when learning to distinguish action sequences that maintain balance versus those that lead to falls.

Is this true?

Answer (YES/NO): NO